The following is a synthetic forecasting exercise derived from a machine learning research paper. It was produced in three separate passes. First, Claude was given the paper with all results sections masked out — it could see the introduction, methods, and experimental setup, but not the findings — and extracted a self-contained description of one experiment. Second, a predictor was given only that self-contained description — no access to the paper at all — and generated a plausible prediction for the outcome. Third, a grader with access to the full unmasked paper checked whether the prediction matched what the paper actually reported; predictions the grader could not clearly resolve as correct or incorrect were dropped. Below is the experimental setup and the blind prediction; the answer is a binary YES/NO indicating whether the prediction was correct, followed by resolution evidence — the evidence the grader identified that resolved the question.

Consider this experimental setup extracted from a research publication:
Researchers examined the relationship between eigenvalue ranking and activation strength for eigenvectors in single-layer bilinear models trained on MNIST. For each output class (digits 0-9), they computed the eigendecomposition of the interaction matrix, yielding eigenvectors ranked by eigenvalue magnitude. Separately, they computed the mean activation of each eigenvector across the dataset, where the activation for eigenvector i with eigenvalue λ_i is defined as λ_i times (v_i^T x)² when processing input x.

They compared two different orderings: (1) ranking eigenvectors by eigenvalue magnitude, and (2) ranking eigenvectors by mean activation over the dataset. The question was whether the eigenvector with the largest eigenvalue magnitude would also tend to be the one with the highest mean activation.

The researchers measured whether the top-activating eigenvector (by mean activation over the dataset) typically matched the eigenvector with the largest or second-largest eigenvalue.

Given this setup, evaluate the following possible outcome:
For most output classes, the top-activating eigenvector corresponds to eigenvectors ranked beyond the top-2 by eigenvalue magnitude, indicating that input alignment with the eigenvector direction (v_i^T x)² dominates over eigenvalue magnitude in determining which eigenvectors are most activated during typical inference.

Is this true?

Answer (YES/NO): NO